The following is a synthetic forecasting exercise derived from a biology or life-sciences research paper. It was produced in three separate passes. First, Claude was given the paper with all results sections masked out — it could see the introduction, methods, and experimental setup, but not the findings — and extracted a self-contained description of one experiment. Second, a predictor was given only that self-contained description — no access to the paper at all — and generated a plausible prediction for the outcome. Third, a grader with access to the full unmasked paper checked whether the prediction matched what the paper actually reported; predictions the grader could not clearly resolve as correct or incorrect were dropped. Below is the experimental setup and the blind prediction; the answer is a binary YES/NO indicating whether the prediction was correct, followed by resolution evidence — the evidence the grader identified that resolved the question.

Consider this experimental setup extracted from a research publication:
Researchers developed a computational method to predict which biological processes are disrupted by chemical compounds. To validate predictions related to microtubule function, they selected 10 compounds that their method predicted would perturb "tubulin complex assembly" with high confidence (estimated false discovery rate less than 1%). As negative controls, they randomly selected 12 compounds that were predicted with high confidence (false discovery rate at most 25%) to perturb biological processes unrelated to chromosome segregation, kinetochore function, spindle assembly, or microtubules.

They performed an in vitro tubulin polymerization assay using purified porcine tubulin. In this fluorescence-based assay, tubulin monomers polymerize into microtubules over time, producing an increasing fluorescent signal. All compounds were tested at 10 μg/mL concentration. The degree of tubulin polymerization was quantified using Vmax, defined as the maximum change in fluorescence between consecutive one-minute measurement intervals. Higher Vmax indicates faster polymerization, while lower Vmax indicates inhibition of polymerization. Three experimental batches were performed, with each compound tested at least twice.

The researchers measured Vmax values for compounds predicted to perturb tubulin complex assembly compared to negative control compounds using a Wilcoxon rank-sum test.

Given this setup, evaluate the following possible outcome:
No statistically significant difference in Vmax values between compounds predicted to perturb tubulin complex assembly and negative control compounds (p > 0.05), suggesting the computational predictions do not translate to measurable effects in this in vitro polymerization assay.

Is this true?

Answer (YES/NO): NO